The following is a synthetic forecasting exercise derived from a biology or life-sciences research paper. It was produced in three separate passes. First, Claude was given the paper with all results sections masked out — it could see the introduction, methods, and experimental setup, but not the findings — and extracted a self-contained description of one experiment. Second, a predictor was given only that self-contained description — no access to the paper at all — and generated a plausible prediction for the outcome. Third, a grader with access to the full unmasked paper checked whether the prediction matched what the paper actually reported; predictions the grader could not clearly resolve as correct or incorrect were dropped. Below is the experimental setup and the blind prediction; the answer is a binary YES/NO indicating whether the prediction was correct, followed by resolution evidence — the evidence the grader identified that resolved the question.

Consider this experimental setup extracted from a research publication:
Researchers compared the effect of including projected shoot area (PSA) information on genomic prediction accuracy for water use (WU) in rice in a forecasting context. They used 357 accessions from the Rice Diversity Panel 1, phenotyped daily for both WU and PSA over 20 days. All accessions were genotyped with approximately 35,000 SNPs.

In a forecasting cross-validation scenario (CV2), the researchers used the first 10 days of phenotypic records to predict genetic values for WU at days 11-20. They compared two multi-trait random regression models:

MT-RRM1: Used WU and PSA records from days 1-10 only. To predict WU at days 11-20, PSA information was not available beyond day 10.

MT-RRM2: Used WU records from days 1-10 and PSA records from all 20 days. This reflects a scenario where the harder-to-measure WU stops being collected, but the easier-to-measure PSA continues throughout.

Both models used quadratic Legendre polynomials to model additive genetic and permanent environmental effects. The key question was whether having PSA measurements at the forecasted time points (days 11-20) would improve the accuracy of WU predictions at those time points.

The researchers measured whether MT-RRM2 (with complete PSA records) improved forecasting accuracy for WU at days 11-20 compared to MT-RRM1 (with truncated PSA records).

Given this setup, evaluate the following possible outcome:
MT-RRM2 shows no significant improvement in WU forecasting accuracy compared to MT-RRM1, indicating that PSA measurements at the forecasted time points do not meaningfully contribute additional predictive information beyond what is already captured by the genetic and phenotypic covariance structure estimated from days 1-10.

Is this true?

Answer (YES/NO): NO